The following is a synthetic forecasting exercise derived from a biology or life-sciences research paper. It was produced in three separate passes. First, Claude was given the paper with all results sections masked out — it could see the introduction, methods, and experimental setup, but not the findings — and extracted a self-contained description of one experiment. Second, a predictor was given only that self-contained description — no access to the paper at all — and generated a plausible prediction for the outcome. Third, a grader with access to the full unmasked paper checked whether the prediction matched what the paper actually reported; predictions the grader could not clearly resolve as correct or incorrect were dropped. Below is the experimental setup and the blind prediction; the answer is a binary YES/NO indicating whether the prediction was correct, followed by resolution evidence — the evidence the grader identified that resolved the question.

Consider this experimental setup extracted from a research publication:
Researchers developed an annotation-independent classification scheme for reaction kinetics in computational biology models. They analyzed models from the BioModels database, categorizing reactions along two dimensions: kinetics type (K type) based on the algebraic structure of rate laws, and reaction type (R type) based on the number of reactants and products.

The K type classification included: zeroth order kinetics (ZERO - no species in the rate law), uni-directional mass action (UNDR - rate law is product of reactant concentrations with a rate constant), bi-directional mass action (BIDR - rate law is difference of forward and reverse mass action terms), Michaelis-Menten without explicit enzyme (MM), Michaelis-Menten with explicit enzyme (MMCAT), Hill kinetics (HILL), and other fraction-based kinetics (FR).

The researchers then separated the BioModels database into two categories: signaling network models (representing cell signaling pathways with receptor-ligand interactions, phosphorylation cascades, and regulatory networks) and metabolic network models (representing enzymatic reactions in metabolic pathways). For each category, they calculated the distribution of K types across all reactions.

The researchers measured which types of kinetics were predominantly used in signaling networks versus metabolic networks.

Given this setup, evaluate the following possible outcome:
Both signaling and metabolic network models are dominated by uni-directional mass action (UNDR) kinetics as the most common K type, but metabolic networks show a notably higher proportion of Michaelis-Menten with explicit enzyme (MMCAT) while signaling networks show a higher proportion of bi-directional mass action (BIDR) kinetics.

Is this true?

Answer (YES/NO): NO